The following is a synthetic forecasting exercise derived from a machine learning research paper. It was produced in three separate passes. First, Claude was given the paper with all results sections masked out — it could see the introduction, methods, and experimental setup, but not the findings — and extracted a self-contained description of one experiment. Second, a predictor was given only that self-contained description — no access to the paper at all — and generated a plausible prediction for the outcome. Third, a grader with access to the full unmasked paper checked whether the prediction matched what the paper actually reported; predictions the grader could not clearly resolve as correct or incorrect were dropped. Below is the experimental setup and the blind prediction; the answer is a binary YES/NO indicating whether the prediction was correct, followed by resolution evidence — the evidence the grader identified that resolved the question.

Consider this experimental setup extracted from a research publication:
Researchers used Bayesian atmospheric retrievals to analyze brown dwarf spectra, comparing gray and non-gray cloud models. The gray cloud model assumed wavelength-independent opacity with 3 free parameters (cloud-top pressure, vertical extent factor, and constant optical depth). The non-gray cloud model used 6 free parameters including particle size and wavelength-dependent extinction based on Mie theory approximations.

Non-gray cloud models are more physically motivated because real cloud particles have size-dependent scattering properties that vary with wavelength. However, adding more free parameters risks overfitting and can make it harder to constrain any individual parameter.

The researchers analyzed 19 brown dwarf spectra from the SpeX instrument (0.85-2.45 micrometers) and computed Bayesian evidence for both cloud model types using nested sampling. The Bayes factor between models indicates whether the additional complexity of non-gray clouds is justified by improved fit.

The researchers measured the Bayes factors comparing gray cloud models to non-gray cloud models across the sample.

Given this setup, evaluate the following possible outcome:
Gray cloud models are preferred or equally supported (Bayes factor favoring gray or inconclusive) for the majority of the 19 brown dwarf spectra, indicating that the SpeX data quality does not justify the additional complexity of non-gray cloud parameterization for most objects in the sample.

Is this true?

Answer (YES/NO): YES